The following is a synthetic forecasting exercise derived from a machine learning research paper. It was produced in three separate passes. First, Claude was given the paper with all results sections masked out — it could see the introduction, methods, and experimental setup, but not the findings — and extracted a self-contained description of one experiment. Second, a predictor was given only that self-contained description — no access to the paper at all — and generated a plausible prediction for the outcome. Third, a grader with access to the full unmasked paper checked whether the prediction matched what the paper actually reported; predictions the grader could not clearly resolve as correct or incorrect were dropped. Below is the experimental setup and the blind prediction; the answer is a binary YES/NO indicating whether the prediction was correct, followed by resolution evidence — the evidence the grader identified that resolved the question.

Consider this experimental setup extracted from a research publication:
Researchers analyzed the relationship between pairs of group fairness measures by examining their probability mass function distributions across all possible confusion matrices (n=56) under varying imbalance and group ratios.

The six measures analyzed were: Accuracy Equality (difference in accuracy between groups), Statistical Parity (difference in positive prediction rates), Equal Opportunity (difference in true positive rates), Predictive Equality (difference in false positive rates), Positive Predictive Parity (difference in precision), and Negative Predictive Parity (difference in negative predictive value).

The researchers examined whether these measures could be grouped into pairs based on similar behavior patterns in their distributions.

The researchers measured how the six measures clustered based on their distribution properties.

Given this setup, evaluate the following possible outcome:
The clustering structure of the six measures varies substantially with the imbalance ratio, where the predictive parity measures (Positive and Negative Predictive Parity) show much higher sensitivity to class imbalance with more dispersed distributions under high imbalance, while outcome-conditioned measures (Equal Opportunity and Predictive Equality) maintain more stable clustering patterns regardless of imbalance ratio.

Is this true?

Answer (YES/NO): NO